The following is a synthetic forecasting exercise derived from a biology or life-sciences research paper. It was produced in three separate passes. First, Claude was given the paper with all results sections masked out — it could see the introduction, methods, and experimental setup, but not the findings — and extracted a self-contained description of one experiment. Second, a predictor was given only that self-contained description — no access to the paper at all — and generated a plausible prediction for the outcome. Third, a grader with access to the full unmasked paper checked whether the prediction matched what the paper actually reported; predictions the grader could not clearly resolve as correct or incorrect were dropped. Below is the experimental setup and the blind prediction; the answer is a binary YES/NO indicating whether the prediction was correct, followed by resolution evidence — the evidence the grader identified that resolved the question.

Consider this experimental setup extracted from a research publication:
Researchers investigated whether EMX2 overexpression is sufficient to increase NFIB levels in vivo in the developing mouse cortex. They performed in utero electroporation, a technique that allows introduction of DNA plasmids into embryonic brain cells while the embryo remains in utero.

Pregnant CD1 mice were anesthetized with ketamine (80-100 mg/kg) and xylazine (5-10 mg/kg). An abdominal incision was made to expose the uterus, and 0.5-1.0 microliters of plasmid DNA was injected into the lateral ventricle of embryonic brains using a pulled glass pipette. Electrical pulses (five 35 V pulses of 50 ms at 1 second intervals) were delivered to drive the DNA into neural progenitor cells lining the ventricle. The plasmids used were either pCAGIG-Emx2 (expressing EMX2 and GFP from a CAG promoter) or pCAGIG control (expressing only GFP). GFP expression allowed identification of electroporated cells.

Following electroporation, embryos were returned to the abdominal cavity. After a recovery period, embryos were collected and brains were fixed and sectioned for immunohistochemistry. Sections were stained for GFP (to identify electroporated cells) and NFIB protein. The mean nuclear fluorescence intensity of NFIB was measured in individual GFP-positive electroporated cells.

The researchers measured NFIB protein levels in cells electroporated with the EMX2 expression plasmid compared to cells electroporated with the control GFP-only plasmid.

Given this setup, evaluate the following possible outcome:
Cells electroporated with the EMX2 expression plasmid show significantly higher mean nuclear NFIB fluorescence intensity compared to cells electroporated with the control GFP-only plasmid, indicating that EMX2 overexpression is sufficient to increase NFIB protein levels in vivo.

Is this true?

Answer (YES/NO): NO